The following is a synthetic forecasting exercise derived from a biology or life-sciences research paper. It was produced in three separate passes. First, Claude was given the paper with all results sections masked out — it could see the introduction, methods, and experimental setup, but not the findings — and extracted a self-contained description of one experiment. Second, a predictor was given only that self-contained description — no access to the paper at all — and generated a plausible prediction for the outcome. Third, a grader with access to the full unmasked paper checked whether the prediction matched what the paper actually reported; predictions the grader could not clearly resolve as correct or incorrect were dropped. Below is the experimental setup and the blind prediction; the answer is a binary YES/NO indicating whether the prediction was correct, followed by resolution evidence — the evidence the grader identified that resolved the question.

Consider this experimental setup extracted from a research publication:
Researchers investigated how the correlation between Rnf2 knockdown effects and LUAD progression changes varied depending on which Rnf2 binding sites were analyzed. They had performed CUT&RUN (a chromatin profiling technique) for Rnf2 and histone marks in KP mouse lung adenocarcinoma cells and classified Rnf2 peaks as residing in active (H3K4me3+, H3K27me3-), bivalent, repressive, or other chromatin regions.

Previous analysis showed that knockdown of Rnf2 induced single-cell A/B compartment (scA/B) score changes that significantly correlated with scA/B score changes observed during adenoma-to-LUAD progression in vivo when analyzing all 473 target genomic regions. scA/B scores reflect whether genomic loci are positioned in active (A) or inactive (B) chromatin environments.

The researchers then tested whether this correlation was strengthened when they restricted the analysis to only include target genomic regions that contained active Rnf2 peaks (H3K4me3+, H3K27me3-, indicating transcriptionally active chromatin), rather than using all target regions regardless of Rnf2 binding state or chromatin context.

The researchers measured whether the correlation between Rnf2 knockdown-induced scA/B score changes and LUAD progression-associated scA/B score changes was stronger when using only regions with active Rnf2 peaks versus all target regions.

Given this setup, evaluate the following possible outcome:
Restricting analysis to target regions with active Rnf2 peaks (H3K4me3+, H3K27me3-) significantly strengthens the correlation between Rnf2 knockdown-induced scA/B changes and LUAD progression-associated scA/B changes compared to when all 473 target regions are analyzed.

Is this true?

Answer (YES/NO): YES